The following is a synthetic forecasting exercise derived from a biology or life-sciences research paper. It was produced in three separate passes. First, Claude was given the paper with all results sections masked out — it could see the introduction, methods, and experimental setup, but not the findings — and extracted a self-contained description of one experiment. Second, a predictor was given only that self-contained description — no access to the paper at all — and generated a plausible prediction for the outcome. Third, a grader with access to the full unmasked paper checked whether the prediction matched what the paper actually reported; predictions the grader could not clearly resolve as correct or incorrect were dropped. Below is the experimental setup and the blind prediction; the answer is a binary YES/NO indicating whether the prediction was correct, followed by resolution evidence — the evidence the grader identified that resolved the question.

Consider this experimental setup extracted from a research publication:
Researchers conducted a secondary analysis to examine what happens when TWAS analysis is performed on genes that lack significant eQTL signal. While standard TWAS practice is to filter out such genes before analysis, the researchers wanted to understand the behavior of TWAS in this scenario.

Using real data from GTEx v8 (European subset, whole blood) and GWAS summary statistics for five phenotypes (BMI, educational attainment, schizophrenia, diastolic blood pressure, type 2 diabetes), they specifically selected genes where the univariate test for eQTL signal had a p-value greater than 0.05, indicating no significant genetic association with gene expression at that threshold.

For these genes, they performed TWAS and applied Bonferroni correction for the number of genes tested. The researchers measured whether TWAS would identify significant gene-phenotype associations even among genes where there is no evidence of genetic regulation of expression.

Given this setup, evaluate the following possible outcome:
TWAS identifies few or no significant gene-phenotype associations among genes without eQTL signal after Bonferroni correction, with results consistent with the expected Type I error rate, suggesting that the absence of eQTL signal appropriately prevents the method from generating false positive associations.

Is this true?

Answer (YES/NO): NO